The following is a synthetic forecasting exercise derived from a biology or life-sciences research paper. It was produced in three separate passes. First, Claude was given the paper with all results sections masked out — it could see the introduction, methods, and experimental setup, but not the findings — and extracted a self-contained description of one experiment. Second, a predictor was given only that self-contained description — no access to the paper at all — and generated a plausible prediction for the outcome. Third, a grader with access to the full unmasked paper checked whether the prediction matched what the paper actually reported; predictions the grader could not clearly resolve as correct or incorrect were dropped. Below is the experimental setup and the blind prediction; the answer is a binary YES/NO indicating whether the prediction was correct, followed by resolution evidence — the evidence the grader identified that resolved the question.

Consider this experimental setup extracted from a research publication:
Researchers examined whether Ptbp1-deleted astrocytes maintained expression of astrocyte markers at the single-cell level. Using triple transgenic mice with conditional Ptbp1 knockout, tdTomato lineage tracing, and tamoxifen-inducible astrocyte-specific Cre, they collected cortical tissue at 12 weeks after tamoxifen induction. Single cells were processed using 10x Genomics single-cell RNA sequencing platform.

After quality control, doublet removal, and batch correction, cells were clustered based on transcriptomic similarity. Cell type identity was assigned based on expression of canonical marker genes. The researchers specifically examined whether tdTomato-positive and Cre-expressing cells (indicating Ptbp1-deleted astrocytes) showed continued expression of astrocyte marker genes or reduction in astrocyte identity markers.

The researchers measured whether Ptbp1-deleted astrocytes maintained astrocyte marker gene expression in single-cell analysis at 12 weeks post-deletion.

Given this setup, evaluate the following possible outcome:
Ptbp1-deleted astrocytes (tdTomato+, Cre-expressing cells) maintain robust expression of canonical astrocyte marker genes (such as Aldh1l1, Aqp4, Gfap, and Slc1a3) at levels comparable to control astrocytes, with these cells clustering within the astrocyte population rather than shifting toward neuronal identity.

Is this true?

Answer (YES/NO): YES